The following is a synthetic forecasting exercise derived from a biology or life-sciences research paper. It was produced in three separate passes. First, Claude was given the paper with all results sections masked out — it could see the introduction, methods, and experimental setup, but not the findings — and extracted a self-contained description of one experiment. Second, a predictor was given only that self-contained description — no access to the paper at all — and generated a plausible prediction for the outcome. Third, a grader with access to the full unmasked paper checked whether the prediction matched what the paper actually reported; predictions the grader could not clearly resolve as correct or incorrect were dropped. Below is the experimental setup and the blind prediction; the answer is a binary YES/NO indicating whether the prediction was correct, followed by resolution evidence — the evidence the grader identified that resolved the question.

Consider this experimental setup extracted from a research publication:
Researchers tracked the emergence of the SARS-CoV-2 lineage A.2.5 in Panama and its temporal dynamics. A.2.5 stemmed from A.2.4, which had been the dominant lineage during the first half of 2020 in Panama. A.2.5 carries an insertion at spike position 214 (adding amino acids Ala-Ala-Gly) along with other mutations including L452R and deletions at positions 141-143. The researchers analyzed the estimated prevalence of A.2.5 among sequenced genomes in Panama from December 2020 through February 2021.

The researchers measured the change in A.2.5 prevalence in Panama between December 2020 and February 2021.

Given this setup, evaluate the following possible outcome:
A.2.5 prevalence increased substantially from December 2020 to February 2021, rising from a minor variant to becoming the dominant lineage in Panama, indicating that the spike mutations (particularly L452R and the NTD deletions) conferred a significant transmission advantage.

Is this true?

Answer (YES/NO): NO